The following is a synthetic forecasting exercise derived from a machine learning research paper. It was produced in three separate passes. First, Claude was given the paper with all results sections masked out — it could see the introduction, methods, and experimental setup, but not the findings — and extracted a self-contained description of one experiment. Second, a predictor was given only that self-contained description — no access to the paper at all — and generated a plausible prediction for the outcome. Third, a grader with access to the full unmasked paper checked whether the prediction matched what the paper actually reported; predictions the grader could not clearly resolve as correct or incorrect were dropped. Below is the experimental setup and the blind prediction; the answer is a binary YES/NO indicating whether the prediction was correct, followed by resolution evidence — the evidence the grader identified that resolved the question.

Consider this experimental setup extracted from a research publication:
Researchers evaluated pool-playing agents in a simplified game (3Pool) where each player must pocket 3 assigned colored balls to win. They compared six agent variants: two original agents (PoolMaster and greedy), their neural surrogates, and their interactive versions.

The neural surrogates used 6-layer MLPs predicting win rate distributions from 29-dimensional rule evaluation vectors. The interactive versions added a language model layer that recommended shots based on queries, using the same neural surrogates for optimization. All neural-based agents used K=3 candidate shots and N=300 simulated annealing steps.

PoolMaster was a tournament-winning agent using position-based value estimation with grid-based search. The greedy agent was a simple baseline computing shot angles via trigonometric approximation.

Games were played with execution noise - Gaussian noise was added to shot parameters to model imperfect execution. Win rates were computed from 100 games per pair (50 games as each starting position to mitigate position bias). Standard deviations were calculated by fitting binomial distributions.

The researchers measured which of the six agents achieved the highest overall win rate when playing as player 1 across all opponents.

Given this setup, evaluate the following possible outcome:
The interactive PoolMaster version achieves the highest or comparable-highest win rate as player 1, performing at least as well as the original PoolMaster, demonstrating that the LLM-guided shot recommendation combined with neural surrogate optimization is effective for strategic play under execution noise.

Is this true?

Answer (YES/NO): NO